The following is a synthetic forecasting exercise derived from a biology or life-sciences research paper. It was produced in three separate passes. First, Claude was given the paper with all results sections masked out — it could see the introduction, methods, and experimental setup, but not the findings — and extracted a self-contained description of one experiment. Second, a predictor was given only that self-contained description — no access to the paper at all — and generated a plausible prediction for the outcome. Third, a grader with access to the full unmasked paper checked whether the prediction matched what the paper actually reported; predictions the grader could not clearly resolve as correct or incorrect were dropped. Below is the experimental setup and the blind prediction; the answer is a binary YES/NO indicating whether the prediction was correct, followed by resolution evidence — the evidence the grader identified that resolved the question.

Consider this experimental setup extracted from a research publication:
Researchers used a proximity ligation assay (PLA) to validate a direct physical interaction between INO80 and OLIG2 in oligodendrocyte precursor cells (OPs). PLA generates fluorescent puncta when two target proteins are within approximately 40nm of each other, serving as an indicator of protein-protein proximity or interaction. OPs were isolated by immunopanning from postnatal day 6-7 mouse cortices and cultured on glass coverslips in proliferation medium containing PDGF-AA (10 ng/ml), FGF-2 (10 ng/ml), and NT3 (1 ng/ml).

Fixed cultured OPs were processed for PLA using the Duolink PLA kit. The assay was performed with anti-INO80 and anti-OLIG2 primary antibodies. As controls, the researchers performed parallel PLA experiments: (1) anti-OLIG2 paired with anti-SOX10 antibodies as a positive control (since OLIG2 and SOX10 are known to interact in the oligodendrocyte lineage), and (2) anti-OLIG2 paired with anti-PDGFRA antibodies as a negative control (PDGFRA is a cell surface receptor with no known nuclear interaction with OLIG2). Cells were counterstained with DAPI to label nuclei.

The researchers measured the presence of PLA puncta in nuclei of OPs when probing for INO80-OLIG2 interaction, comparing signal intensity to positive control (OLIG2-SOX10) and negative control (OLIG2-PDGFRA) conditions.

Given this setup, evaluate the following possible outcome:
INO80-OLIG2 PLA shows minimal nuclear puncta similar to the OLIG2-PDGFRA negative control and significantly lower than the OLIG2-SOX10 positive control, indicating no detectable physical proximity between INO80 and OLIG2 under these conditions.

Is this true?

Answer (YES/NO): NO